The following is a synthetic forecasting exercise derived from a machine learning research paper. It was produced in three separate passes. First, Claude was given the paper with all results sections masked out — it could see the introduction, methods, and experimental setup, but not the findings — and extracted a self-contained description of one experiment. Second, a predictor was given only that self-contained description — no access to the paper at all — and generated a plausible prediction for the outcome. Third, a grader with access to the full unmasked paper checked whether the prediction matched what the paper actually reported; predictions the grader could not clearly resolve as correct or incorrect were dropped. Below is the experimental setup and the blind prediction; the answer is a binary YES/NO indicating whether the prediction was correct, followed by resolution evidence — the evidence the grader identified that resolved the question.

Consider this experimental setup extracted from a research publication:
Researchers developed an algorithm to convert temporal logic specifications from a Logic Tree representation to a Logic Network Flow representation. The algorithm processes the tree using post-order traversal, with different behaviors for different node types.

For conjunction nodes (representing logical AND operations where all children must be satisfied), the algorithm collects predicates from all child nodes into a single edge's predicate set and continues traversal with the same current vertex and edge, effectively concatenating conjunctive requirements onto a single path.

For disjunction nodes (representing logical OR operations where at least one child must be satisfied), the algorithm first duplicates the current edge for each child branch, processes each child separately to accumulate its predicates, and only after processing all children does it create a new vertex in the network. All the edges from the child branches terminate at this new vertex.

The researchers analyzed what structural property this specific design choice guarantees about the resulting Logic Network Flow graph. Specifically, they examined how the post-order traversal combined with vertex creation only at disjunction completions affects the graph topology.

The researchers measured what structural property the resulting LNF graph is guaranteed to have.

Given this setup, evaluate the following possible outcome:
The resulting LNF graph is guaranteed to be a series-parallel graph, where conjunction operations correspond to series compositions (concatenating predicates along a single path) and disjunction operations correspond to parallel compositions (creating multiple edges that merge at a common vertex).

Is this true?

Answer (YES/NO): NO